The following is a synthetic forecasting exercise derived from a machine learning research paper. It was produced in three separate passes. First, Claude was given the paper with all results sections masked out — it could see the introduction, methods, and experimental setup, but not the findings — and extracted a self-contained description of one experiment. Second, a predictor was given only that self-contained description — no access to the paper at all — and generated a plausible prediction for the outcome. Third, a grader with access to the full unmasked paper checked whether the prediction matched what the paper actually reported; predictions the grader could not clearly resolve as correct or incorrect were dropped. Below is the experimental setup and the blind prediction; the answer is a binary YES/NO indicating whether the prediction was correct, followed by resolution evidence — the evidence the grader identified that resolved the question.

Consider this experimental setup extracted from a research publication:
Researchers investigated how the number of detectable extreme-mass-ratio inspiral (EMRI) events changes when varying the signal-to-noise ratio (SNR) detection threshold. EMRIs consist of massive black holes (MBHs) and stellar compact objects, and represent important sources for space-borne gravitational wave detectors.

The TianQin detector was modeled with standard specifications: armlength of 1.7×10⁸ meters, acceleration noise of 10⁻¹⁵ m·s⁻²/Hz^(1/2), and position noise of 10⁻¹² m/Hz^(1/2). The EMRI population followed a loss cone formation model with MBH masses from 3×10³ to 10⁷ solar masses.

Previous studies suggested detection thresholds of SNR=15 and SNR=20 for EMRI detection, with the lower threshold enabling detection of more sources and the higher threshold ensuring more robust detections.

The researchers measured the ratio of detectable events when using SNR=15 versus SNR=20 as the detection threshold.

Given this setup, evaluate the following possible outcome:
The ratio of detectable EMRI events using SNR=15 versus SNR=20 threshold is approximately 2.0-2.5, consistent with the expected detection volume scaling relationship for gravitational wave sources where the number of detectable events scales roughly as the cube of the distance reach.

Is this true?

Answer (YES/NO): NO